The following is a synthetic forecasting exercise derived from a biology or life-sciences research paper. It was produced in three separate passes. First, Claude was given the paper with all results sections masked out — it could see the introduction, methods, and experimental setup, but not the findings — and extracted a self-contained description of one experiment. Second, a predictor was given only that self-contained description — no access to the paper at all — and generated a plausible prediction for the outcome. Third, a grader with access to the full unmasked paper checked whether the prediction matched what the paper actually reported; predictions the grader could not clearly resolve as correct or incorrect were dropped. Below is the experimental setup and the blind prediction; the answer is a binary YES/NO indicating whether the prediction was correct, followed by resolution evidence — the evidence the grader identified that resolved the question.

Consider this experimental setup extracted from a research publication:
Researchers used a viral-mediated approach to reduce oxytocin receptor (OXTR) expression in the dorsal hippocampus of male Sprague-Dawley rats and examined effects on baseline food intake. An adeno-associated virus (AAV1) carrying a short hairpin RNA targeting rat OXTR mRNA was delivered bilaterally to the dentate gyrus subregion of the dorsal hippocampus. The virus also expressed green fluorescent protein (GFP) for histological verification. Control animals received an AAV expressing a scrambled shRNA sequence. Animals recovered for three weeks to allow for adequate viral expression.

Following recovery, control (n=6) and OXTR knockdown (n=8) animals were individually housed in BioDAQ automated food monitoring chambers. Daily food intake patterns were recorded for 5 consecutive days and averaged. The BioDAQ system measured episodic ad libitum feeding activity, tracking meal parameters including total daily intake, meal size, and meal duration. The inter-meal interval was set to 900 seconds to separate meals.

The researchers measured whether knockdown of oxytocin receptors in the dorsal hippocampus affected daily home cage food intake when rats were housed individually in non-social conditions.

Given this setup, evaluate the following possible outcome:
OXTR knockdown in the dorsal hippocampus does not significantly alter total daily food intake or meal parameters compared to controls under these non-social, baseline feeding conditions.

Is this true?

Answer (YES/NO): YES